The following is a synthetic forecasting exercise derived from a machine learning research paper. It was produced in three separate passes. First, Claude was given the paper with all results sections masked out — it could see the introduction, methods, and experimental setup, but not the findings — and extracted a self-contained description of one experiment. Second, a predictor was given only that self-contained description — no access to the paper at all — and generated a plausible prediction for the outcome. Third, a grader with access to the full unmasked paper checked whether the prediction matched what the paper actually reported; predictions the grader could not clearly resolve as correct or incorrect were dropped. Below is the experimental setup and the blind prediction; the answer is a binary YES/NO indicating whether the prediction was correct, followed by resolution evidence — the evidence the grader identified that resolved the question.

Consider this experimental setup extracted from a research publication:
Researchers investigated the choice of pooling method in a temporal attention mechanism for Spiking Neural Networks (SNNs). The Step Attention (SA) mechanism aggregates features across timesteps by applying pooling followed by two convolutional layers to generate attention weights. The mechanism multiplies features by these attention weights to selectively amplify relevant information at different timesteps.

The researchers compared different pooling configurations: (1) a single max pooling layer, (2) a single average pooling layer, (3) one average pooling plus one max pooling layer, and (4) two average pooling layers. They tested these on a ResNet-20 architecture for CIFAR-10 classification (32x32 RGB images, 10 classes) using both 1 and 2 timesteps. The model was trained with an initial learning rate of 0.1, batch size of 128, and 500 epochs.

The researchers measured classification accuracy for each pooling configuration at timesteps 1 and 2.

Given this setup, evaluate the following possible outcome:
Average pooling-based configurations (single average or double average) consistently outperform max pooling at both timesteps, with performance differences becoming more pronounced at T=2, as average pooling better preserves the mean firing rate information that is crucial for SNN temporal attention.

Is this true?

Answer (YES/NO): NO